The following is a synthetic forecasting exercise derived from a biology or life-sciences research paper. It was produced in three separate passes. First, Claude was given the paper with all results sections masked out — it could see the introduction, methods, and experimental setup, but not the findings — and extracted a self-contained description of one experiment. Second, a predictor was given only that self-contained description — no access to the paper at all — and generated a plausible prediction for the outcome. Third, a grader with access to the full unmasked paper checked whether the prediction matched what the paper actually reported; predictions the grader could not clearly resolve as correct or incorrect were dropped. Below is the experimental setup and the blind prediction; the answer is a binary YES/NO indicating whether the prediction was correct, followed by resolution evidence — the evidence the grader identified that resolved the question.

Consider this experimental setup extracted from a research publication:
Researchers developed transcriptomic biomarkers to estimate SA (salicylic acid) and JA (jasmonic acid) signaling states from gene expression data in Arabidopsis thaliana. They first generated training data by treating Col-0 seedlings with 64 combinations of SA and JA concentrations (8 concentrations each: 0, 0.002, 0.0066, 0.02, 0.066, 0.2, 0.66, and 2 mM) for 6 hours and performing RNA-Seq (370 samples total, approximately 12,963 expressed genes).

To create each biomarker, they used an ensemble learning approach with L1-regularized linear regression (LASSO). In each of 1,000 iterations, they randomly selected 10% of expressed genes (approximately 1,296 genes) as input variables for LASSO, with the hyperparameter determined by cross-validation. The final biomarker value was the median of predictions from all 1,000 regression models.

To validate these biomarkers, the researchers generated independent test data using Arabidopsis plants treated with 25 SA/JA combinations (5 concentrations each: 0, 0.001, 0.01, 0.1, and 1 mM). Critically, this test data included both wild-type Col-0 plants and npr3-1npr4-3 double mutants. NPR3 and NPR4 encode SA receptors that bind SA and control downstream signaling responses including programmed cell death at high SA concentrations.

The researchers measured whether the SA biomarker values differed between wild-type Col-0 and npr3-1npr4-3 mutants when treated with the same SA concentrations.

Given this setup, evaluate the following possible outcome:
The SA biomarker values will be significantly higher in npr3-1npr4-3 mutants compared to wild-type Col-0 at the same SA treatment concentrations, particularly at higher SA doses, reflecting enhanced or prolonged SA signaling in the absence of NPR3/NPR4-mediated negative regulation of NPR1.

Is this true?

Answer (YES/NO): NO